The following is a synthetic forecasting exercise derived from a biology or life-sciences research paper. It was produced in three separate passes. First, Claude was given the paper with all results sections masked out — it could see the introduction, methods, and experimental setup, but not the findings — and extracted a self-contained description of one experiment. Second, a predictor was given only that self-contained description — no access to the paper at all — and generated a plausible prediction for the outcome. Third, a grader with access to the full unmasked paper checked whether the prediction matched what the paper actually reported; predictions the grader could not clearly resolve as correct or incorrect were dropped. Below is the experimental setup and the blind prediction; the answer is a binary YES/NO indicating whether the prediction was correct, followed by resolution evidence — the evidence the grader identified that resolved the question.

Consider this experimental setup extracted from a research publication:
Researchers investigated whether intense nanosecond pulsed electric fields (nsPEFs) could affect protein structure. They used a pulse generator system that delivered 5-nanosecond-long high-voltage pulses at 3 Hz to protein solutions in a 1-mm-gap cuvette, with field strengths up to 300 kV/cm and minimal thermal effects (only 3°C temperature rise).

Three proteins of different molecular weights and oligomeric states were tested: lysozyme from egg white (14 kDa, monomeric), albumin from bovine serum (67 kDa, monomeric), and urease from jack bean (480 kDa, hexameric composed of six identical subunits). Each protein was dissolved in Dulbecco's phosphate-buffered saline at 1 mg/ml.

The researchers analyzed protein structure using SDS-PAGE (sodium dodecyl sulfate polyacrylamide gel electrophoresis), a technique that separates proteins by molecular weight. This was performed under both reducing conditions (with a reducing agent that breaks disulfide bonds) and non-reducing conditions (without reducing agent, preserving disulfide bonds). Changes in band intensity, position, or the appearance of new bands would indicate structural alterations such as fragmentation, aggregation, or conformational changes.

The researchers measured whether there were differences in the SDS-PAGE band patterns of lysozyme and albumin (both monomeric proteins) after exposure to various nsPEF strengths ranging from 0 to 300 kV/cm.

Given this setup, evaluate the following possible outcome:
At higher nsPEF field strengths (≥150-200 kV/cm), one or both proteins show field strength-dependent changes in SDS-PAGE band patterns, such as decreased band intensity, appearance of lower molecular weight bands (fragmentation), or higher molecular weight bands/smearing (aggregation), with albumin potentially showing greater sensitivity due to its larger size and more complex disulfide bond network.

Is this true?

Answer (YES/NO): NO